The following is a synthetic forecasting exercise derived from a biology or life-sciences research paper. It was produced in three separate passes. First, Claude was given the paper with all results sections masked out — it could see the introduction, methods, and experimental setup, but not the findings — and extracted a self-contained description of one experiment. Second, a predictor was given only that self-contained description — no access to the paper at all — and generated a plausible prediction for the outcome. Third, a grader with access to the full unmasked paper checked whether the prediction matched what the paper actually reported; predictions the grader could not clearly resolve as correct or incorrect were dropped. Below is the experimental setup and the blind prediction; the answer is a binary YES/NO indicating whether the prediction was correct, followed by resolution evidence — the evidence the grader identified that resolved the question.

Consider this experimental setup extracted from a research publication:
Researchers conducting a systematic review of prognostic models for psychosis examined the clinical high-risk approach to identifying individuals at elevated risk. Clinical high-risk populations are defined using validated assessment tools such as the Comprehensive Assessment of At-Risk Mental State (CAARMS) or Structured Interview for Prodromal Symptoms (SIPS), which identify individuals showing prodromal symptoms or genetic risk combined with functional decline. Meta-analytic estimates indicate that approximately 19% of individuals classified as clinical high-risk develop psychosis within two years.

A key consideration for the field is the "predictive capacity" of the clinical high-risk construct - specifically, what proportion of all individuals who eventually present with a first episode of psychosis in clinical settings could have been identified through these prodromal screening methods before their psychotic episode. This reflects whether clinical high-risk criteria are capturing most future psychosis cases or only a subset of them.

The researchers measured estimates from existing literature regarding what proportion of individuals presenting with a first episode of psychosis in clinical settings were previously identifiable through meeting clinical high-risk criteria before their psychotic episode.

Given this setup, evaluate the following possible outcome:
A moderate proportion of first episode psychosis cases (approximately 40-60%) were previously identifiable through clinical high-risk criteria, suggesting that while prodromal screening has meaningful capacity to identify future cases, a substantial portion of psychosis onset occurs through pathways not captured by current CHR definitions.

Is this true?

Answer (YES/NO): NO